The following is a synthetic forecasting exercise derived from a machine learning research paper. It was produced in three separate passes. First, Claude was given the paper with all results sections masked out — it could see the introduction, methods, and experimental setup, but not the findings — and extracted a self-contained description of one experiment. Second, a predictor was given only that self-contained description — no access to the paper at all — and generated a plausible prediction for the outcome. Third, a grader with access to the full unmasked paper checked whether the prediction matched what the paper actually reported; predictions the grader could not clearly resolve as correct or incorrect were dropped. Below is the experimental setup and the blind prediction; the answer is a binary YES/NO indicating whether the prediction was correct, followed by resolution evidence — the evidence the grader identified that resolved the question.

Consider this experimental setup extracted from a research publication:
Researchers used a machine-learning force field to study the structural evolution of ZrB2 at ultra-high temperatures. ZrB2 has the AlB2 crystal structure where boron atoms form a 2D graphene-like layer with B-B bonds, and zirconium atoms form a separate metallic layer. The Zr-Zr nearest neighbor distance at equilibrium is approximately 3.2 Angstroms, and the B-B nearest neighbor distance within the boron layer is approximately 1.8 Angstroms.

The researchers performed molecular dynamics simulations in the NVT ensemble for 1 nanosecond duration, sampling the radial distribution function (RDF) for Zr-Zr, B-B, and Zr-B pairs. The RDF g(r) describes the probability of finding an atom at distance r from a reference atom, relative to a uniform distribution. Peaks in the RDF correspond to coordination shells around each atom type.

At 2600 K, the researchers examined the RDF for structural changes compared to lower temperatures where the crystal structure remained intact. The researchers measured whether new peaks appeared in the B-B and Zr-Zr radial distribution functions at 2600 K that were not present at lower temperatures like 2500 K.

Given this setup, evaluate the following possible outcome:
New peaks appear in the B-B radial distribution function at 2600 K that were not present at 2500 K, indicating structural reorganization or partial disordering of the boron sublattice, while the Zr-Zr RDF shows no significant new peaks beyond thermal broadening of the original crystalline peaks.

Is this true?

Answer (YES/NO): NO